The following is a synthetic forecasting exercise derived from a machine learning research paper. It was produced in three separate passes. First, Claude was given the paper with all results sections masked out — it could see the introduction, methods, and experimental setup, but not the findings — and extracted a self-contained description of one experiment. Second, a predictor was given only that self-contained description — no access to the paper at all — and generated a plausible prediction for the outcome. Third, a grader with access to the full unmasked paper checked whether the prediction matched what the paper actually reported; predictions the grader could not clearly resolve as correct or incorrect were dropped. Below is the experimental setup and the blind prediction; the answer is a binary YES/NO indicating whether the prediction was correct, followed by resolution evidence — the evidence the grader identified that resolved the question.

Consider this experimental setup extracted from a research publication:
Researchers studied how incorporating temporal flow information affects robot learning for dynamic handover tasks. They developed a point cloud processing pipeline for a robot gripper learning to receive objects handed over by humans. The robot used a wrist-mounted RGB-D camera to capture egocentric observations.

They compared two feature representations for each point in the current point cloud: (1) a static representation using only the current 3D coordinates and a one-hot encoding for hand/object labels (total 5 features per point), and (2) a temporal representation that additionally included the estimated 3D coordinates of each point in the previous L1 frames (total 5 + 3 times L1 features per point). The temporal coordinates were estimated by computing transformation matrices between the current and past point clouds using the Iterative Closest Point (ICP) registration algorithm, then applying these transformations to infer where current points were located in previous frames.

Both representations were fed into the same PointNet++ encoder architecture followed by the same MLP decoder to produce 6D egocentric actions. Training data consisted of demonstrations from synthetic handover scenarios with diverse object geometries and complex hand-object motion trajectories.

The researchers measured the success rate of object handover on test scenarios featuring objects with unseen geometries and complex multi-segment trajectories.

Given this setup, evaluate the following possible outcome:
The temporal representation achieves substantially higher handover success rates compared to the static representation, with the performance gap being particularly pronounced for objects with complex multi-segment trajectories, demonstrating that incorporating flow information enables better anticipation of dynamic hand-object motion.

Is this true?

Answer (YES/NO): NO